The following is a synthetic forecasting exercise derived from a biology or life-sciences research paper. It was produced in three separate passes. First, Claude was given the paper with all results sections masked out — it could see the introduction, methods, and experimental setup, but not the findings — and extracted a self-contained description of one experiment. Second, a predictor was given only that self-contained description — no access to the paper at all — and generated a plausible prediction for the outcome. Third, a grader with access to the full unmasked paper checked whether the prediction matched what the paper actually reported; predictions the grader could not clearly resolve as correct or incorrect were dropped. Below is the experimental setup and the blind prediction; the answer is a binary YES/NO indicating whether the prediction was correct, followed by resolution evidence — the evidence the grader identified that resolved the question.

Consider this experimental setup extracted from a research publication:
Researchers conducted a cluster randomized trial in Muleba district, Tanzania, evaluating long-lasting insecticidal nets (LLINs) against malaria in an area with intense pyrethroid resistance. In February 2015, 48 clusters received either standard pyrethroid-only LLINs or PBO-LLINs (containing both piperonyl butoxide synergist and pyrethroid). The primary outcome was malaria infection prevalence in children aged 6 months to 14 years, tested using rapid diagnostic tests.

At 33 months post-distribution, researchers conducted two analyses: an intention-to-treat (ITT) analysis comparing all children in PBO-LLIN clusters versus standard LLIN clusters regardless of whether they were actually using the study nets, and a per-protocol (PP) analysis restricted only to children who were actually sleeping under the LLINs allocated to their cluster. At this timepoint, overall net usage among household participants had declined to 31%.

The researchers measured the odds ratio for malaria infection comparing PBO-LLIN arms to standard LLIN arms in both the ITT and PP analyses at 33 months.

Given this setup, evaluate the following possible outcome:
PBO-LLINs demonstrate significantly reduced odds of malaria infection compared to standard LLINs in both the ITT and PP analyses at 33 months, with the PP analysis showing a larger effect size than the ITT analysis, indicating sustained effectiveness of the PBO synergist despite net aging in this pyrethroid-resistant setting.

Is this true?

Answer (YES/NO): NO